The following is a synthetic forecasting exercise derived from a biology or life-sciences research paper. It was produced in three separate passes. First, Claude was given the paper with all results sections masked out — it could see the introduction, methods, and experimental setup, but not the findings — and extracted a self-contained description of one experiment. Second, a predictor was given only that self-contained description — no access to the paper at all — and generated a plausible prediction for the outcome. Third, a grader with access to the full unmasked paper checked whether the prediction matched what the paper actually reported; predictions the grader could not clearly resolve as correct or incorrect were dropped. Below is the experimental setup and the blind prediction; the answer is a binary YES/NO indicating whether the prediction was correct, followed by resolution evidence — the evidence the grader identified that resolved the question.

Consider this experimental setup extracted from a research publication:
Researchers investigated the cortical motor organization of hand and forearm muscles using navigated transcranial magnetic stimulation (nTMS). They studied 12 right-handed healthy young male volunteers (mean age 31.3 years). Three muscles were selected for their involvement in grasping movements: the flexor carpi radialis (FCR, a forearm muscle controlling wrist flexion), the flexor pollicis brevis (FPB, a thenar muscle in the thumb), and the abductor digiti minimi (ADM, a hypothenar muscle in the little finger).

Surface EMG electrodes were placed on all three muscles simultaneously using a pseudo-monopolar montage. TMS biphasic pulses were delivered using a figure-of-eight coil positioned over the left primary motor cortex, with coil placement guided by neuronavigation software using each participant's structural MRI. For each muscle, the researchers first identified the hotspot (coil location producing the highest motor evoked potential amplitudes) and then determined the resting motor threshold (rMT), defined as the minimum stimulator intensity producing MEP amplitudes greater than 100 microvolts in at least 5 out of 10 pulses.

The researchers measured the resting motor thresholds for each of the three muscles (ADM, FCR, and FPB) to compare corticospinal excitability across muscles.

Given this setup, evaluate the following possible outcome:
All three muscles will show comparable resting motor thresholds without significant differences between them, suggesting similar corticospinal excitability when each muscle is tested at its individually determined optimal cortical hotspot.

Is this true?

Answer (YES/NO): NO